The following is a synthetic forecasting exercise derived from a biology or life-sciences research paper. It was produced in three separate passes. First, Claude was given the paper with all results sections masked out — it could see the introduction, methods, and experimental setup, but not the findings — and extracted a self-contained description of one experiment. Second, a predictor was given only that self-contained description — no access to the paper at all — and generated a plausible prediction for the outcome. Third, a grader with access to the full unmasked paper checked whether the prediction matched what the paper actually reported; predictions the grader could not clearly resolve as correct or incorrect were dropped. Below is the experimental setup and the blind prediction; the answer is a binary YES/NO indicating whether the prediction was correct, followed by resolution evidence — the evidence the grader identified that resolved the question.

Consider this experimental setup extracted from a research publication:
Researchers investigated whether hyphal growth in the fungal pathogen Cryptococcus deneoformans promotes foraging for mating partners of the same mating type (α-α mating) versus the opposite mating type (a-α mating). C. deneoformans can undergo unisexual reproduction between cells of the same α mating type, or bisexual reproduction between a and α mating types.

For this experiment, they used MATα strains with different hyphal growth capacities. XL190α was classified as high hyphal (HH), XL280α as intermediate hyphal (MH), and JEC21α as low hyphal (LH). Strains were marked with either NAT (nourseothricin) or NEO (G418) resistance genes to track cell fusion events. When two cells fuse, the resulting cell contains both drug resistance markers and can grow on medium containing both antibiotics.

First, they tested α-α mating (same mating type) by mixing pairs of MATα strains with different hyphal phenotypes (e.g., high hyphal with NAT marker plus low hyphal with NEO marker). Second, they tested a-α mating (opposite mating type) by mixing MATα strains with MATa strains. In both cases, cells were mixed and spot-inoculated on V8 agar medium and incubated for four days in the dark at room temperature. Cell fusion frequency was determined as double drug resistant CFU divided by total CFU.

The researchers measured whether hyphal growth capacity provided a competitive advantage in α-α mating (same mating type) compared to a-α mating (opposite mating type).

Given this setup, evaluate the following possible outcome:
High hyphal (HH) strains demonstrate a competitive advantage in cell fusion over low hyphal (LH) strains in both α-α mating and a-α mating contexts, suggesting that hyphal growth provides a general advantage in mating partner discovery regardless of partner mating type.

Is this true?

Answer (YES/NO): NO